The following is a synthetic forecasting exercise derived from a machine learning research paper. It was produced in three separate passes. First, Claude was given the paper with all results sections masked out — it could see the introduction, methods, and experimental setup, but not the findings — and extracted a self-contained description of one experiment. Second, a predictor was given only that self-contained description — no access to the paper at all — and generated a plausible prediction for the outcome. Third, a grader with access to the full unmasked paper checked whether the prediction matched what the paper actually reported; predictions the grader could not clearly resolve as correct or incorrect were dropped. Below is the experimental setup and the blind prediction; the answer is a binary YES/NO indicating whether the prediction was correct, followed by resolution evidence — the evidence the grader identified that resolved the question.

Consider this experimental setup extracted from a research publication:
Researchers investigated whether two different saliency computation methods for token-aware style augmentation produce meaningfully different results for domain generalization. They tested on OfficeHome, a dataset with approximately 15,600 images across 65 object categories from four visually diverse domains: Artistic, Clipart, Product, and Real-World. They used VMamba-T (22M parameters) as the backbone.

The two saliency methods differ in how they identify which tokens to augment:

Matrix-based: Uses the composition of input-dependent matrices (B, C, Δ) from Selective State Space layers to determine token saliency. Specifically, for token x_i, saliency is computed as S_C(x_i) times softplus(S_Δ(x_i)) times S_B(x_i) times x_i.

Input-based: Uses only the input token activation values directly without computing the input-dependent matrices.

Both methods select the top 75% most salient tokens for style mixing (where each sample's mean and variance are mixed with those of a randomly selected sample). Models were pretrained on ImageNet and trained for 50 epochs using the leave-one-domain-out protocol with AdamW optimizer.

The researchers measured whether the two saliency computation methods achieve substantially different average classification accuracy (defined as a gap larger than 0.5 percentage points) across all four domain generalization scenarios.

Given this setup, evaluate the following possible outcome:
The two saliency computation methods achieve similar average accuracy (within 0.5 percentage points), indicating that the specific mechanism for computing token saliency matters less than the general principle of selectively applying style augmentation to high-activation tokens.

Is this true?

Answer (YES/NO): YES